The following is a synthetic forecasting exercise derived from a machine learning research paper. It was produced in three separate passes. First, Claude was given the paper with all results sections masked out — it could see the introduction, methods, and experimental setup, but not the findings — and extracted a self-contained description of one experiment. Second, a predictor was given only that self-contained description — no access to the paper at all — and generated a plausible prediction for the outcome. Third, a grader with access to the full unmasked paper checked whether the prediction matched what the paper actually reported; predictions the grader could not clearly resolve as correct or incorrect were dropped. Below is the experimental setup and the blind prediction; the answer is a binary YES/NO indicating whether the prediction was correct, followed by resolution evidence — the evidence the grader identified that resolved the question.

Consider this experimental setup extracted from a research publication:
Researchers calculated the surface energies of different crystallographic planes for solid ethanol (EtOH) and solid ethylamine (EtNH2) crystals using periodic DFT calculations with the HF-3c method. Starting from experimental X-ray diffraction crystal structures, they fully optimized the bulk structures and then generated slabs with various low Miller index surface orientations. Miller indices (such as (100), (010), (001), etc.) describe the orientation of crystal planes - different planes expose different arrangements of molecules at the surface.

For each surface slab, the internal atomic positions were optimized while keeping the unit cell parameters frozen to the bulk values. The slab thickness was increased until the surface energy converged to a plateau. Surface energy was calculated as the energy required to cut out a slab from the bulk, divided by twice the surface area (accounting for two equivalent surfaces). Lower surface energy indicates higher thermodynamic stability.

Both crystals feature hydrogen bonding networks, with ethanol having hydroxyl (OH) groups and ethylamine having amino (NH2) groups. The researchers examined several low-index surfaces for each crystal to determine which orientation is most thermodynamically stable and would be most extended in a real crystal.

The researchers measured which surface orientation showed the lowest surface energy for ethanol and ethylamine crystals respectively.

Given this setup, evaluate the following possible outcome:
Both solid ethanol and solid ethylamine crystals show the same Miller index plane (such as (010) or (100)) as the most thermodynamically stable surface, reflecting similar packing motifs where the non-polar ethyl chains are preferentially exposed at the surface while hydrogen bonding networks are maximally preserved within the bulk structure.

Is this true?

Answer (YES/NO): NO